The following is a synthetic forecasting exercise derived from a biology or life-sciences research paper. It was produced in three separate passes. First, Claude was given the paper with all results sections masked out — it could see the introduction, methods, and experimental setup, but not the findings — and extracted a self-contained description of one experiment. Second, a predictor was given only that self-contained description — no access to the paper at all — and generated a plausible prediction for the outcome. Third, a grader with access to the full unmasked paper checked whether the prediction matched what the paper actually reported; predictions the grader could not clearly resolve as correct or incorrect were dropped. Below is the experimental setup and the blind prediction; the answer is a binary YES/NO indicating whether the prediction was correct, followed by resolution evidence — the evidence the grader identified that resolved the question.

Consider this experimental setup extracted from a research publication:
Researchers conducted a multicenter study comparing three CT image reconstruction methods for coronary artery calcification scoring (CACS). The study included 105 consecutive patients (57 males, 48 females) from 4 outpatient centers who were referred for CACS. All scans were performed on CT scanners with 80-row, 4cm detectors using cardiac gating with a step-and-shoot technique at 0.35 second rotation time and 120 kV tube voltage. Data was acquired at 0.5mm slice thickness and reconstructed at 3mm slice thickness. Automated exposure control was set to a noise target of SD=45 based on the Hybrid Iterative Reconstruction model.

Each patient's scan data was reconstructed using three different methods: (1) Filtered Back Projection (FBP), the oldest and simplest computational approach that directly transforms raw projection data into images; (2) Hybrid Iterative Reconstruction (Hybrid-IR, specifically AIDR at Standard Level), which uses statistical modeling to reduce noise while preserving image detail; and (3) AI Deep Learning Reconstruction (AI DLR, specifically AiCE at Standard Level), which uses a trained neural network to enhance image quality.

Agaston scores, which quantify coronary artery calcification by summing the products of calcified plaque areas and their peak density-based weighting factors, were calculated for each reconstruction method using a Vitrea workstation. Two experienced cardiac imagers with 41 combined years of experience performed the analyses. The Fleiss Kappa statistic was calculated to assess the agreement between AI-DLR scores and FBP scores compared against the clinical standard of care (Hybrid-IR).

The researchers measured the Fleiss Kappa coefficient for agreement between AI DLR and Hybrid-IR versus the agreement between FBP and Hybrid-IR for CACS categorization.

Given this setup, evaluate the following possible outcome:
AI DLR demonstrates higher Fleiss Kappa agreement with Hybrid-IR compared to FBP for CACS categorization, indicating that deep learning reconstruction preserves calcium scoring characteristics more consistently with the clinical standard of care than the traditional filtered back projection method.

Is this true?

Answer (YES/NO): YES